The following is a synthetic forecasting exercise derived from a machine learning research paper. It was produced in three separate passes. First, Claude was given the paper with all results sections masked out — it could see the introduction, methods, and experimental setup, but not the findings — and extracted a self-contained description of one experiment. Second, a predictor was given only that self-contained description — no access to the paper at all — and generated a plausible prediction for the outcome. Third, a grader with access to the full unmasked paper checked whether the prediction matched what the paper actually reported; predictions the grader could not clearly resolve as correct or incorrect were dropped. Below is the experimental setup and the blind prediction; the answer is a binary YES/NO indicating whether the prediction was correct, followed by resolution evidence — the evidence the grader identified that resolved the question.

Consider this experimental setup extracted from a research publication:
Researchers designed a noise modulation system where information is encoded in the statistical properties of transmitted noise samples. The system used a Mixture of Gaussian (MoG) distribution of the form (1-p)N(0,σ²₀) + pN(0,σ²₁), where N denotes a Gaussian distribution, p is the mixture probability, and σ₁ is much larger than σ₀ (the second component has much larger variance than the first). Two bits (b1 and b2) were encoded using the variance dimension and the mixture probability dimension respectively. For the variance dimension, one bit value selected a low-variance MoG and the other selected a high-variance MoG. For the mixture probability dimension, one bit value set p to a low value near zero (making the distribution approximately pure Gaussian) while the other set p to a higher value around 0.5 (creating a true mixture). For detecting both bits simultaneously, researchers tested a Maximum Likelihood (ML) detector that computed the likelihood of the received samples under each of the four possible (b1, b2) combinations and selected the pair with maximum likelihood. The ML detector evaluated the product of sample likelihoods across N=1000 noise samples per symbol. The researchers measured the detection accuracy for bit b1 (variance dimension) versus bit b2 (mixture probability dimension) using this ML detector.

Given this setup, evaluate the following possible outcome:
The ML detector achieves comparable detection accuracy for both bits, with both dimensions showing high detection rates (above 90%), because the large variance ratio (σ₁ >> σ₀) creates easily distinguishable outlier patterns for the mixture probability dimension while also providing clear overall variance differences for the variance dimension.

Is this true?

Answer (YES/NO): NO